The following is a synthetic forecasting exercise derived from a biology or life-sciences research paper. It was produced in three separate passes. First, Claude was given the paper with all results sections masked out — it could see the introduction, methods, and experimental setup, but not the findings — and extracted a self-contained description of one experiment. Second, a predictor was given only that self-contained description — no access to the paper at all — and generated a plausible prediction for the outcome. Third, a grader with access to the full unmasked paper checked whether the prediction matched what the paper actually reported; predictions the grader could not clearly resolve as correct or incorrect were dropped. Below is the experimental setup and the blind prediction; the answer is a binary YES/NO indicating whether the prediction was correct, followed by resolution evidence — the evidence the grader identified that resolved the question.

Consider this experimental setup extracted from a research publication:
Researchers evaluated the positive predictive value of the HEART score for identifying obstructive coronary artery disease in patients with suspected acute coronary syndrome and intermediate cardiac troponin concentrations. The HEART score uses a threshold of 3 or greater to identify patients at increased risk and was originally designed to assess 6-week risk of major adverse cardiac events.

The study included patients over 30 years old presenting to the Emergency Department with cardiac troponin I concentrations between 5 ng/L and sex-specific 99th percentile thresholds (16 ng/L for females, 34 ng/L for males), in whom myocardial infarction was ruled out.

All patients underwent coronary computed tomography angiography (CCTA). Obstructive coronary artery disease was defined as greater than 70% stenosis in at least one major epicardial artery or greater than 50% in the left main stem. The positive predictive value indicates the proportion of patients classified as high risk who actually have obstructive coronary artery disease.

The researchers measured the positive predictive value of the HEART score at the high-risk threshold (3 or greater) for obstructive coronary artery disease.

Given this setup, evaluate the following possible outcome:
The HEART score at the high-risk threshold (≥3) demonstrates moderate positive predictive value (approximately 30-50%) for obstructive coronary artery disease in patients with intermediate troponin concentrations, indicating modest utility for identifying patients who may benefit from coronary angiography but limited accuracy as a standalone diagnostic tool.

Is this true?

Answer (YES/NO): NO